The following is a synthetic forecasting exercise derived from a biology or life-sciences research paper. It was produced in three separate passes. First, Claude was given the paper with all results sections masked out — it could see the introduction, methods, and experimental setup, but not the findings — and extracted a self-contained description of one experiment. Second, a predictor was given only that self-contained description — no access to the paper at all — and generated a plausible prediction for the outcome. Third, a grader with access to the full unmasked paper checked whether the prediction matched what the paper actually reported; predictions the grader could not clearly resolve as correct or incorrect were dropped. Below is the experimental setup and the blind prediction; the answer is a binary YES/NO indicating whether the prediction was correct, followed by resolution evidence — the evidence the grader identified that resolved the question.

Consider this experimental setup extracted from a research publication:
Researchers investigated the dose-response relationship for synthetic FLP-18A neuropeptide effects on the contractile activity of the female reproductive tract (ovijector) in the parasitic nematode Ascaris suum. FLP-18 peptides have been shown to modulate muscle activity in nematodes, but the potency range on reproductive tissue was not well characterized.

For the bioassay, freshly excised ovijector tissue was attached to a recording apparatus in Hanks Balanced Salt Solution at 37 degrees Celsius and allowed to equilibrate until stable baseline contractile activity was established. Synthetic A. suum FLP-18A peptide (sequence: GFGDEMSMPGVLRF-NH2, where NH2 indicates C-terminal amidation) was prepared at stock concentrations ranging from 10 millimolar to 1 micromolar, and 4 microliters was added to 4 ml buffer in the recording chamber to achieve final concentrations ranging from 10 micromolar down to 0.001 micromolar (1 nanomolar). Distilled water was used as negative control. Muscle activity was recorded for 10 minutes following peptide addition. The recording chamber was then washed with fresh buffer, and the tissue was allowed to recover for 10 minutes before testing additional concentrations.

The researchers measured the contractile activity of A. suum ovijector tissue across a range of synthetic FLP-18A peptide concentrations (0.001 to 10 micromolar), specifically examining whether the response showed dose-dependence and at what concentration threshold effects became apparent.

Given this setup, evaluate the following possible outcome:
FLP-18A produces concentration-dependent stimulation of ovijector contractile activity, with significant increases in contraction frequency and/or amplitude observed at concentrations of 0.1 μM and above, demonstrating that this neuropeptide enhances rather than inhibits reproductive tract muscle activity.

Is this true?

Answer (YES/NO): NO